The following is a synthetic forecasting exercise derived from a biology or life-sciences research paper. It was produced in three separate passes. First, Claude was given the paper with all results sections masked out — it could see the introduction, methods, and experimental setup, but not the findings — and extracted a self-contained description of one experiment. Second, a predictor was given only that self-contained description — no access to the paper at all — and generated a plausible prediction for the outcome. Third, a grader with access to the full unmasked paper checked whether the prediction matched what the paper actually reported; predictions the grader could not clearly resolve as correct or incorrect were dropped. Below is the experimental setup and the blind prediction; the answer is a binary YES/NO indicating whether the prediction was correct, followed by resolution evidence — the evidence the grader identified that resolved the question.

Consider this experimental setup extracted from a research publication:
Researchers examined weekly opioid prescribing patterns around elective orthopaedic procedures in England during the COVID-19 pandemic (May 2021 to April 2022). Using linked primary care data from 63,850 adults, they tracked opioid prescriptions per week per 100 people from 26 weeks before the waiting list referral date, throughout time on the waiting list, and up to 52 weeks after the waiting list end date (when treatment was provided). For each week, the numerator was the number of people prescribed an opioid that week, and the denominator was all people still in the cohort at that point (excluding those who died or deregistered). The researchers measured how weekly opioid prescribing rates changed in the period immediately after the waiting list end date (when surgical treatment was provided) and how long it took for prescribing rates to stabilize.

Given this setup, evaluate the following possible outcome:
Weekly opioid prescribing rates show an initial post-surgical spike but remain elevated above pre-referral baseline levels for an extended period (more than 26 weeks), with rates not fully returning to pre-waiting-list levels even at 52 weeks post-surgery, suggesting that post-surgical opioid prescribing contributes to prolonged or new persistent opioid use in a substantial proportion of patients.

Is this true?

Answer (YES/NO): NO